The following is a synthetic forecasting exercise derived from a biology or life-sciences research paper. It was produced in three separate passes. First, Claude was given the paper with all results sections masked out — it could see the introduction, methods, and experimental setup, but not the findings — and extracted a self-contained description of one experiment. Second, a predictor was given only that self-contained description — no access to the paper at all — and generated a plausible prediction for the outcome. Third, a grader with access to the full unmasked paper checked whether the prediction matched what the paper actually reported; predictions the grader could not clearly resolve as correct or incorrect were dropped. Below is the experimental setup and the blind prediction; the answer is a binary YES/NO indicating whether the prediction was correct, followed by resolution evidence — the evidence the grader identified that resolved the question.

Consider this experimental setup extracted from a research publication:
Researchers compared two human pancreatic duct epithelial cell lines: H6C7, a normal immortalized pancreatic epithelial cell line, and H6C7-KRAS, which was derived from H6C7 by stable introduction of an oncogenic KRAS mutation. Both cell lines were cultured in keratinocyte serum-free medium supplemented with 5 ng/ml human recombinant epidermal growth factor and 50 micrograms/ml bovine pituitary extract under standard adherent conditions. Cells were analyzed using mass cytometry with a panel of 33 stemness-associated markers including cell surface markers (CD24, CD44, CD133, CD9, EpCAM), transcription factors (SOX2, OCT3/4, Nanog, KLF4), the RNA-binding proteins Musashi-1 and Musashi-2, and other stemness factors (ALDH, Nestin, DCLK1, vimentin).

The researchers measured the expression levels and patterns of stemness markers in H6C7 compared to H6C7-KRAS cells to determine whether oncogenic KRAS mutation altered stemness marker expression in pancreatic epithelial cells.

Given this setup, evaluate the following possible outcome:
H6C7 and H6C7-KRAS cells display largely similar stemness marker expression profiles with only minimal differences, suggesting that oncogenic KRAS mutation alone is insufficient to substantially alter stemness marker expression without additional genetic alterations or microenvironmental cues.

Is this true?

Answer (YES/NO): NO